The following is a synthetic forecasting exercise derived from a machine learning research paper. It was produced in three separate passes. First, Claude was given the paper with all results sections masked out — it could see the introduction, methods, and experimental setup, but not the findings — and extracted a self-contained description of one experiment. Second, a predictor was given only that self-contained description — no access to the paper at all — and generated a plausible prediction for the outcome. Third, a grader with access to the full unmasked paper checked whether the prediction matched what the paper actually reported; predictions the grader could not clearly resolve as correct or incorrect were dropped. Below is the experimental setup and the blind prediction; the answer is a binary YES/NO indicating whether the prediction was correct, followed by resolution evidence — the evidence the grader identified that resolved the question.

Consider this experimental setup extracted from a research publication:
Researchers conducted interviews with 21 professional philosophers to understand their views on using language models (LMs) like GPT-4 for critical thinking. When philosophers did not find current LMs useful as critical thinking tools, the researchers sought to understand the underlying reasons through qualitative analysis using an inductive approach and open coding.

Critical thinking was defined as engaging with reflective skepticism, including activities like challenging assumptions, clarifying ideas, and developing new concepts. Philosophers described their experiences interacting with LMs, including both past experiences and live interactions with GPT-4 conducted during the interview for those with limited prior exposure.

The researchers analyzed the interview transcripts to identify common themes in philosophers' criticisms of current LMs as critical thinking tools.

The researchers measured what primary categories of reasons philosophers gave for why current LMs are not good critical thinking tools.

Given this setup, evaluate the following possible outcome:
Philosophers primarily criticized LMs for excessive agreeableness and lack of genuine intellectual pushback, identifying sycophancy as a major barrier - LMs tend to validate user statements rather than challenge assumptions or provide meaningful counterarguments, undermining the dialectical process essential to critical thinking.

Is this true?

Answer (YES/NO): NO